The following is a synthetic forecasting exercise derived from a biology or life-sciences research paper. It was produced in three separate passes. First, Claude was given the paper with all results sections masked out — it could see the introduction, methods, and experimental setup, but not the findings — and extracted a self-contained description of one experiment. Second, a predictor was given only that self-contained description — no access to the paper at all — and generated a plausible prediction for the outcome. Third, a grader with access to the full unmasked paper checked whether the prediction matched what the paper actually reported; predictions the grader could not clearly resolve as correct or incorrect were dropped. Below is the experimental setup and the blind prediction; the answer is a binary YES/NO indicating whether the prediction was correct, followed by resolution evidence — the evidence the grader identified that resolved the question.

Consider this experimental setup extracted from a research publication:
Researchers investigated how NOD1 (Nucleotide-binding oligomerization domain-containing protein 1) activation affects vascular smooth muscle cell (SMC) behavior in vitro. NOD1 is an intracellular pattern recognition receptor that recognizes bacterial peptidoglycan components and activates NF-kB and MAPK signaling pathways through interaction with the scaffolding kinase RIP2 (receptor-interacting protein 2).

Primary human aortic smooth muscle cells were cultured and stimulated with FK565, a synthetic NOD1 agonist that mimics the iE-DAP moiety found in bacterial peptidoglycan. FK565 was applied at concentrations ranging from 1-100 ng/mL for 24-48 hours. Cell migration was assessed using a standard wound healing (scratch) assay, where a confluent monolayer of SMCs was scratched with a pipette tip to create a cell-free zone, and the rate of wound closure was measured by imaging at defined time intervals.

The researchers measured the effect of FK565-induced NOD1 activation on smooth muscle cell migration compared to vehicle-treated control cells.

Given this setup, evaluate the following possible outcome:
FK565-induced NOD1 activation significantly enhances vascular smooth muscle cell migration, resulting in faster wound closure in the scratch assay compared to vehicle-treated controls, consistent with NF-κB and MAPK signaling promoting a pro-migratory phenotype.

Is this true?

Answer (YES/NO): YES